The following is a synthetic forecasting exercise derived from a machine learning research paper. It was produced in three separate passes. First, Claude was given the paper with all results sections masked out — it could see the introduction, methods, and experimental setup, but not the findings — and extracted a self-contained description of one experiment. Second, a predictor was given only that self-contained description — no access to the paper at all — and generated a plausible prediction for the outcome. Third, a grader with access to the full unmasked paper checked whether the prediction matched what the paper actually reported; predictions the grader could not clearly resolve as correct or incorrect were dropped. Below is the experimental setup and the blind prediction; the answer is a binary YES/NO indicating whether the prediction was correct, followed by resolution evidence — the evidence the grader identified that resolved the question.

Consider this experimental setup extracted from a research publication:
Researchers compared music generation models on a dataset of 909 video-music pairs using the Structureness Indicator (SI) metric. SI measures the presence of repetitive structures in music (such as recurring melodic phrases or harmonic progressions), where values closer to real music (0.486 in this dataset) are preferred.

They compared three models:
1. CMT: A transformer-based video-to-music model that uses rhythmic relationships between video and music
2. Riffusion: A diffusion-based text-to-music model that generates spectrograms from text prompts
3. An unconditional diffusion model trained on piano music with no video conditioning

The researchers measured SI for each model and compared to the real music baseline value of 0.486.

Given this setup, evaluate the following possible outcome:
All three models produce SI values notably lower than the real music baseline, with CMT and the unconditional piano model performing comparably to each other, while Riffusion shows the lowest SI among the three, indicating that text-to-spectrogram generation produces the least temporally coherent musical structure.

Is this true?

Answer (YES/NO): NO